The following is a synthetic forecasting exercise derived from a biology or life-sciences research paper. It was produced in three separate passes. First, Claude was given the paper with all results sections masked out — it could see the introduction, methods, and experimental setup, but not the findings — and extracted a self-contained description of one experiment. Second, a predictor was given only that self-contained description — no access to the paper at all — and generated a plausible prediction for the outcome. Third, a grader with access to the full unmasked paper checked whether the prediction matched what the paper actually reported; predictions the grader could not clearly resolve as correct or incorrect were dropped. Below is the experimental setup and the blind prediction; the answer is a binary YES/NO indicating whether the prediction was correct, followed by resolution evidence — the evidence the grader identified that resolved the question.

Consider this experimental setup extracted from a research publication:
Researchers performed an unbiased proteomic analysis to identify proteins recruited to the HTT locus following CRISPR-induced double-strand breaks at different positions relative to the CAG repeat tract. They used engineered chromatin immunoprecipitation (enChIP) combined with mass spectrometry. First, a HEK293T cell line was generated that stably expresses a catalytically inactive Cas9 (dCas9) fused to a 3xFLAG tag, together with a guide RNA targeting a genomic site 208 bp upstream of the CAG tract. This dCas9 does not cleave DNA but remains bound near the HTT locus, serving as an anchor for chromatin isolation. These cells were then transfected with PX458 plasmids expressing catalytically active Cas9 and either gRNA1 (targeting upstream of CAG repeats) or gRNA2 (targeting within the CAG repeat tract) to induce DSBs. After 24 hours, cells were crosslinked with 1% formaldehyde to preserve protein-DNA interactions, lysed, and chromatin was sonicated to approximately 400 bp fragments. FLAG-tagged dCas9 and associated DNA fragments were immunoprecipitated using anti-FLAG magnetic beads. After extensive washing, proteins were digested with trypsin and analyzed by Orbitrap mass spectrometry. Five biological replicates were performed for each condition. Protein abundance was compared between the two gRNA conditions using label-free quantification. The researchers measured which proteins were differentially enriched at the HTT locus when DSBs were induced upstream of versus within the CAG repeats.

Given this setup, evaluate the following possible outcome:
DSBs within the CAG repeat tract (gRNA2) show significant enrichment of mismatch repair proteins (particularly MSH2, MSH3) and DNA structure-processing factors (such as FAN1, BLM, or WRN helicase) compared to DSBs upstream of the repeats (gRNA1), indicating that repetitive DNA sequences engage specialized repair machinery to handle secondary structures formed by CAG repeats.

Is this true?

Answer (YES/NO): NO